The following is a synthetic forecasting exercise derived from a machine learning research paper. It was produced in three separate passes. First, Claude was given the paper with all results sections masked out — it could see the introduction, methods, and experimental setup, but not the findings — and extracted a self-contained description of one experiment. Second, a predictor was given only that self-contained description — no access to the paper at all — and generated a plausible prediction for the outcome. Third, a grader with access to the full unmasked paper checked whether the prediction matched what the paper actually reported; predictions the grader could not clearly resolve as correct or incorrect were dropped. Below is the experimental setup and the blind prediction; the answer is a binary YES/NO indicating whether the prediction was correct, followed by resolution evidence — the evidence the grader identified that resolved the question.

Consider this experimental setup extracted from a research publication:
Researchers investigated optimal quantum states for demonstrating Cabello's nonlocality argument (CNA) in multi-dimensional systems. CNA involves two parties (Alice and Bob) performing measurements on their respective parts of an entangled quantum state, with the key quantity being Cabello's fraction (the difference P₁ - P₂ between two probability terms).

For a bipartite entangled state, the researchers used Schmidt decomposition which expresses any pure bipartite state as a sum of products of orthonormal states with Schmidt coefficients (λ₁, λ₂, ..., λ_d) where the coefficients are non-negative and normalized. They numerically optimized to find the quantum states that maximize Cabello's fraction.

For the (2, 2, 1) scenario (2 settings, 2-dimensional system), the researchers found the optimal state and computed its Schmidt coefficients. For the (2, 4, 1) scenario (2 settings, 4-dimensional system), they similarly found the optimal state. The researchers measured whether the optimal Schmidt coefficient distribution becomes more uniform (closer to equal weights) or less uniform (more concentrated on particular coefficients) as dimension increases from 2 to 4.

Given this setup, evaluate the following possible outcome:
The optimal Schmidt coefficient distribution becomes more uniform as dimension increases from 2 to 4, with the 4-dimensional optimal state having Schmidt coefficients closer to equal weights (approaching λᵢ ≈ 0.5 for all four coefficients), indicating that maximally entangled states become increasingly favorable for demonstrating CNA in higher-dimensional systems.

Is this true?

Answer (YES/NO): NO